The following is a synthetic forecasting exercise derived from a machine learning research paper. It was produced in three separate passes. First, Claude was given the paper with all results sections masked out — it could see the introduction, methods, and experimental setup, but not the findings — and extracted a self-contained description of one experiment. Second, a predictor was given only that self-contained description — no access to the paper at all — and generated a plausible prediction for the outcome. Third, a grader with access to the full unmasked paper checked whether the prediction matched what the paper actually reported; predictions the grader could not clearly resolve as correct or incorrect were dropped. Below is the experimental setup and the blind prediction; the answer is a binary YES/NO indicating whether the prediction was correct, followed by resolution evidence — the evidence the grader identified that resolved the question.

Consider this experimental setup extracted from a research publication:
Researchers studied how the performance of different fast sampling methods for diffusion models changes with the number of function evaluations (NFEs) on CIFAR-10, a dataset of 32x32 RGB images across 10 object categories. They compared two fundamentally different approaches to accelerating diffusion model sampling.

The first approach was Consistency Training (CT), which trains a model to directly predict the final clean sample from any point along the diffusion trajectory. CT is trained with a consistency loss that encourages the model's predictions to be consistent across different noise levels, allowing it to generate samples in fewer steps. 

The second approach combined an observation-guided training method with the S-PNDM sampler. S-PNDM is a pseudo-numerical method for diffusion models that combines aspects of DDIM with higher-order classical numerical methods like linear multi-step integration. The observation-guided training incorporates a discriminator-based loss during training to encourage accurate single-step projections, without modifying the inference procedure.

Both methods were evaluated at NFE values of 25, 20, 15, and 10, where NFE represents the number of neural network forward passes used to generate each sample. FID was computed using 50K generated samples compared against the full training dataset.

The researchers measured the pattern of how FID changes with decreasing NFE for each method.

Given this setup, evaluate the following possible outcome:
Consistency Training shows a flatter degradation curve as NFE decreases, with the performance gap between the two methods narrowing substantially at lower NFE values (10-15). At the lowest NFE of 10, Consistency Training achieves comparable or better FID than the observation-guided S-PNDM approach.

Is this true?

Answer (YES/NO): NO